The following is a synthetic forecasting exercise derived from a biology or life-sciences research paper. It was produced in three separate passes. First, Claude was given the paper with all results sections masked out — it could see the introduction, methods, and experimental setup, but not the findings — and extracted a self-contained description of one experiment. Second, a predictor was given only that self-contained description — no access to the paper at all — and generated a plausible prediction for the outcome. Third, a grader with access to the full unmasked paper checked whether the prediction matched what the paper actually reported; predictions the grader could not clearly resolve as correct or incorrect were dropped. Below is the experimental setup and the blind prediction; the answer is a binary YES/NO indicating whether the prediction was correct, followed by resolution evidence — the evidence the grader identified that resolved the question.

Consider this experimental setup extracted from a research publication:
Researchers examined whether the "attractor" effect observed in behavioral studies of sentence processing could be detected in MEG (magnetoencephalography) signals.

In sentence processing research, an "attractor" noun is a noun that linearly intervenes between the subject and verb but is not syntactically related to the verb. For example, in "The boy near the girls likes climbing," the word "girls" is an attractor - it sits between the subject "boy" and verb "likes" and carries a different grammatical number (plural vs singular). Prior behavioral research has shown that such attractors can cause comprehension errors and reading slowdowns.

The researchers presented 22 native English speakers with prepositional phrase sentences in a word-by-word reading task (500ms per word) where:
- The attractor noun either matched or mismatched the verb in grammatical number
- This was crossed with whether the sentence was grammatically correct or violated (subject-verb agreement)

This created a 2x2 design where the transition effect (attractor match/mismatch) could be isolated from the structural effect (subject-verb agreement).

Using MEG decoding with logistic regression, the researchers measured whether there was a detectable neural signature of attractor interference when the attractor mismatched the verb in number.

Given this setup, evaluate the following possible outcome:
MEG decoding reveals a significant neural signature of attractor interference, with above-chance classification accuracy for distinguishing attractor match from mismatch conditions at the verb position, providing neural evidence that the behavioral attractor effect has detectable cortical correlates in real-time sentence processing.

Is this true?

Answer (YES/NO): NO